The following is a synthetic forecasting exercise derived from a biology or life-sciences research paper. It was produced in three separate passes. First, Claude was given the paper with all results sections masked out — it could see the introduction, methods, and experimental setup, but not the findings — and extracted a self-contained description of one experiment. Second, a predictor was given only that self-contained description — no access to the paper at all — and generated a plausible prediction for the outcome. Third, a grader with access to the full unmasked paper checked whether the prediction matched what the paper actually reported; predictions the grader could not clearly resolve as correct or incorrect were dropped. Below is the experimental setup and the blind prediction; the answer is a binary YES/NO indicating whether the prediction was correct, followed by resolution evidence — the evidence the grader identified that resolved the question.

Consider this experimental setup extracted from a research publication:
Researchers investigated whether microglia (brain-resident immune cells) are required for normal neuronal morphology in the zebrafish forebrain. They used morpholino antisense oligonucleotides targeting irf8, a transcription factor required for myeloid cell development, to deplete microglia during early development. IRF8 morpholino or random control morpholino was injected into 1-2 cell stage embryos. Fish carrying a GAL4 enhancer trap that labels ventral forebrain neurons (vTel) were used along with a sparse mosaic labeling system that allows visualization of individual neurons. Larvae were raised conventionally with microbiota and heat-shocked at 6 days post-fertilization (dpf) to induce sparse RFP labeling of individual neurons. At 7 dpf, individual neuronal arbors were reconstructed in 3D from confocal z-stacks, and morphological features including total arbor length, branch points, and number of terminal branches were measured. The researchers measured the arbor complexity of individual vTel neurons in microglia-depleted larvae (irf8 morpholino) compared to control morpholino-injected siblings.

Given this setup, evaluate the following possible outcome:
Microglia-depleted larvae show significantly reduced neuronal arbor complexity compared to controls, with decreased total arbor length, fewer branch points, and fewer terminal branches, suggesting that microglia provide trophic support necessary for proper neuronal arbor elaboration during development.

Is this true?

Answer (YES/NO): NO